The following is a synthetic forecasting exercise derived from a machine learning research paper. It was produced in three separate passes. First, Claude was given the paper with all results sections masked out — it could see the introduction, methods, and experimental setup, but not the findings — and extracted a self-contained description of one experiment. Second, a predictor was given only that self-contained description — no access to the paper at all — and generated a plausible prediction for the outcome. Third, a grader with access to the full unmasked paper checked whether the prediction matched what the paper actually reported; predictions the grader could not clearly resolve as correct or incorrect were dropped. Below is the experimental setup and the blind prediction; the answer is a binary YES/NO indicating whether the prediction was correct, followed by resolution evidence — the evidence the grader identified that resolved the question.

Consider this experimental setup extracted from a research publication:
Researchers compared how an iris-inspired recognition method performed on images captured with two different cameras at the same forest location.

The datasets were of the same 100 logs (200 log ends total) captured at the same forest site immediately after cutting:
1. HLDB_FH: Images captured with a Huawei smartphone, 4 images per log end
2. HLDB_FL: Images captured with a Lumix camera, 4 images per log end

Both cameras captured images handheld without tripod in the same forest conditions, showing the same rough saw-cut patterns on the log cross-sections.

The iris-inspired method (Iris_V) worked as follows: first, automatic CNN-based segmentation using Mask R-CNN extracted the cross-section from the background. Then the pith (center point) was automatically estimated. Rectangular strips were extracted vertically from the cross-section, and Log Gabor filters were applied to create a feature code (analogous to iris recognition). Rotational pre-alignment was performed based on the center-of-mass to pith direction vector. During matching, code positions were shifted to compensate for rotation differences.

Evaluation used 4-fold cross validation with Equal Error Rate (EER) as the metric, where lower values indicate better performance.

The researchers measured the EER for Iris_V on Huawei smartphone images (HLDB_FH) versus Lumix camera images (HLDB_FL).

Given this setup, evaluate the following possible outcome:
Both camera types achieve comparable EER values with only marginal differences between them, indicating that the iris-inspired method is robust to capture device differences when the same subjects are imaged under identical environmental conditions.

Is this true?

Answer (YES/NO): YES